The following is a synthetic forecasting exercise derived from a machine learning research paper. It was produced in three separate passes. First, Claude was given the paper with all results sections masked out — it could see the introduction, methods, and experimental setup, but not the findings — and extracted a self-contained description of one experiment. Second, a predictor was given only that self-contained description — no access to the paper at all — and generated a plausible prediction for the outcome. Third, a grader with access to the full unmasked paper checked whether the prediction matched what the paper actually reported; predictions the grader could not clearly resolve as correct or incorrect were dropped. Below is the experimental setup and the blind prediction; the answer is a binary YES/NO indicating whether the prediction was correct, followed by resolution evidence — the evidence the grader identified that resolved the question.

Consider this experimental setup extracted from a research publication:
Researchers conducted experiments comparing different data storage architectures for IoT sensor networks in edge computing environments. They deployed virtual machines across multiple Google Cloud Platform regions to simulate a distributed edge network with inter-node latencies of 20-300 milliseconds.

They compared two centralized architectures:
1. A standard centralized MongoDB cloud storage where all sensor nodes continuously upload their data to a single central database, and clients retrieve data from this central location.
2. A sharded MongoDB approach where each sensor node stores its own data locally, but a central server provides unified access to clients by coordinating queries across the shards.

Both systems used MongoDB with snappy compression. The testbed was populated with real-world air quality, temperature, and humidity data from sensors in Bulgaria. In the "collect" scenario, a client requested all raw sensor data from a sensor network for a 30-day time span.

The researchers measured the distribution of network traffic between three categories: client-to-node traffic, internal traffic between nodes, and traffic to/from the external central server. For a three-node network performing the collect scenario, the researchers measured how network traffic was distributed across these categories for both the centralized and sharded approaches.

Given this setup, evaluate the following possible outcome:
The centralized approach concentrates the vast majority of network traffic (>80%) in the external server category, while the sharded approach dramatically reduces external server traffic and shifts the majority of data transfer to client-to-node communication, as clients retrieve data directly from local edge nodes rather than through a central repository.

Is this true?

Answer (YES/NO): NO